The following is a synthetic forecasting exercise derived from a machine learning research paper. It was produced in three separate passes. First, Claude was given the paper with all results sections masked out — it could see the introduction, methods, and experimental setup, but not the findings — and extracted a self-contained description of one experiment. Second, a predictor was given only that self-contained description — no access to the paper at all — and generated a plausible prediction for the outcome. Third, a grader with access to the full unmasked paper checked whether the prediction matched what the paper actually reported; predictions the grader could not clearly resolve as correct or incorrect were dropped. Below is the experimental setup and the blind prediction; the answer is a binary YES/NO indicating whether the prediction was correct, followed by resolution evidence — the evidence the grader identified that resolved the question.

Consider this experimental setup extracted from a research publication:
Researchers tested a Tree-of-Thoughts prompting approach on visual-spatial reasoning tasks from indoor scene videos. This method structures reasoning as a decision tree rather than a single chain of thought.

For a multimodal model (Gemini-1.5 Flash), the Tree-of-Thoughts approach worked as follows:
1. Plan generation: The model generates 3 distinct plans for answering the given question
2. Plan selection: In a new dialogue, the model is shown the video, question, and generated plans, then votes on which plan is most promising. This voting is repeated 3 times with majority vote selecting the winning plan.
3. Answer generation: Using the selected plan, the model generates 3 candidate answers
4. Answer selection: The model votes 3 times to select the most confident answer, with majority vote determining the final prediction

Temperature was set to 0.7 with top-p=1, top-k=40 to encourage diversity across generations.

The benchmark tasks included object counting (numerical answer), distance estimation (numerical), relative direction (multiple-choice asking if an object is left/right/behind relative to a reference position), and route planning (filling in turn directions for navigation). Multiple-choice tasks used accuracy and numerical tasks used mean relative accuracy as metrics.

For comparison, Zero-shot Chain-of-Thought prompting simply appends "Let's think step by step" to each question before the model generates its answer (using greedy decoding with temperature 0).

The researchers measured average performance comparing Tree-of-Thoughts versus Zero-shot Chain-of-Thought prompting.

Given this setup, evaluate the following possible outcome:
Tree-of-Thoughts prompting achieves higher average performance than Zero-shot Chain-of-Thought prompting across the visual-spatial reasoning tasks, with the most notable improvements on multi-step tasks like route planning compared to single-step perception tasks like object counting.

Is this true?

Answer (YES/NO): NO